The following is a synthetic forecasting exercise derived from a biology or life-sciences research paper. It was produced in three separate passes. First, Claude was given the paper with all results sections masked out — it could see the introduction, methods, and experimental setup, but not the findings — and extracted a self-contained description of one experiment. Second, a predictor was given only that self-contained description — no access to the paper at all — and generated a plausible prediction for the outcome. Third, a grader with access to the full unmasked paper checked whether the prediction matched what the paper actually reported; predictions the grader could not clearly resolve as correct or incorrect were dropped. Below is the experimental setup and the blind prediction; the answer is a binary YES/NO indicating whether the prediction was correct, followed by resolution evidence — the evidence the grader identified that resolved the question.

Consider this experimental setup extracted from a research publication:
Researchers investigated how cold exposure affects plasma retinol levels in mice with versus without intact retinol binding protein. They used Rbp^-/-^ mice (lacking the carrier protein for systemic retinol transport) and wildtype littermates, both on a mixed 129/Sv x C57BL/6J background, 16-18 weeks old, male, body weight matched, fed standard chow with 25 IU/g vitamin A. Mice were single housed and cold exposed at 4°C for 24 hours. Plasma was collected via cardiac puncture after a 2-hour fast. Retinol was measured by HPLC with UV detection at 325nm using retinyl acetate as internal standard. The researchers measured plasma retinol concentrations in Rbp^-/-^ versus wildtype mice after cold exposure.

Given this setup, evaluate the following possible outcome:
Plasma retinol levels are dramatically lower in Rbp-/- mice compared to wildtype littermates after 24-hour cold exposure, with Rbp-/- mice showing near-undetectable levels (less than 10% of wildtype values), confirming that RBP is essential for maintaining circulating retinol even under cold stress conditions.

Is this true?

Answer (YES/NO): YES